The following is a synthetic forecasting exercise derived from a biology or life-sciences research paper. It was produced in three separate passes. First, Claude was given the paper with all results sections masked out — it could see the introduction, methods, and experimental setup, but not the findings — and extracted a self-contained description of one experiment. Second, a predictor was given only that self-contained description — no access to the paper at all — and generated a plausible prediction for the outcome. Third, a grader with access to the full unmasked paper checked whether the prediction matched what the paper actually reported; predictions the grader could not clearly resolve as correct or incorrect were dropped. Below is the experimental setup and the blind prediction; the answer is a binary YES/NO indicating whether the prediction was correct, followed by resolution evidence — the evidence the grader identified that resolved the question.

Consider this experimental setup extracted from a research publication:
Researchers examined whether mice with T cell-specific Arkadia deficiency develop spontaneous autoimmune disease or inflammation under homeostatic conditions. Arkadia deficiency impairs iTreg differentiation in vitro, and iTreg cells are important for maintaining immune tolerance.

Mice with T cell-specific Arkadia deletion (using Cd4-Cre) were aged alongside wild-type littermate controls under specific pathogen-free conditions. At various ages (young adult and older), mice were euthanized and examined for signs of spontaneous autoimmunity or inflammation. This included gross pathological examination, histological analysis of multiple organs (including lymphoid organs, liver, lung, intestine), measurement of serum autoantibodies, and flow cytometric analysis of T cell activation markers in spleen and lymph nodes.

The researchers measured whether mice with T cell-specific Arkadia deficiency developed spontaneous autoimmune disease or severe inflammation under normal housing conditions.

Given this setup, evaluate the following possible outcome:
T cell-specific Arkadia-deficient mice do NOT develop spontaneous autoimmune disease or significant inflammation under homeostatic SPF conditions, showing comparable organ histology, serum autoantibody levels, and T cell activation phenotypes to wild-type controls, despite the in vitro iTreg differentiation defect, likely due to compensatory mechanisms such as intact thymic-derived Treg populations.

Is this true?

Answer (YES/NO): YES